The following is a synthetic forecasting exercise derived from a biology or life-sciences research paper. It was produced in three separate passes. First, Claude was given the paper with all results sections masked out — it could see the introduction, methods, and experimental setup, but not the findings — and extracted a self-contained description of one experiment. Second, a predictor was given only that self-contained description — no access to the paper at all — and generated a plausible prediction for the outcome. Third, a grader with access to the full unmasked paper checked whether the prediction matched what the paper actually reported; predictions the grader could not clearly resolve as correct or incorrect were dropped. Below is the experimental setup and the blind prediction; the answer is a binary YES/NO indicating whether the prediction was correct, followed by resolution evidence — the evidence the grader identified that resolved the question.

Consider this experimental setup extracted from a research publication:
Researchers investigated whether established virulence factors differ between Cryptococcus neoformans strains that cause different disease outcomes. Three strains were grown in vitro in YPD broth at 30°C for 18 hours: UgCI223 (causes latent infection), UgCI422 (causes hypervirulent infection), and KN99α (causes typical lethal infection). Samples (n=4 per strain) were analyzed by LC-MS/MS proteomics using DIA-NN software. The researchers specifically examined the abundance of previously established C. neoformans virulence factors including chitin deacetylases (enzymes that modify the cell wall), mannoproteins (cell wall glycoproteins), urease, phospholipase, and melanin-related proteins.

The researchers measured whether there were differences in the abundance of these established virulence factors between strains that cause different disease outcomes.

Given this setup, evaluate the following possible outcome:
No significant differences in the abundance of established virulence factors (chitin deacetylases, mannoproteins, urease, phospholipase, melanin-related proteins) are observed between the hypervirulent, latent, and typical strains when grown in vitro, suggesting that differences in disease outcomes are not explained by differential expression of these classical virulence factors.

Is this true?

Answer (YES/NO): YES